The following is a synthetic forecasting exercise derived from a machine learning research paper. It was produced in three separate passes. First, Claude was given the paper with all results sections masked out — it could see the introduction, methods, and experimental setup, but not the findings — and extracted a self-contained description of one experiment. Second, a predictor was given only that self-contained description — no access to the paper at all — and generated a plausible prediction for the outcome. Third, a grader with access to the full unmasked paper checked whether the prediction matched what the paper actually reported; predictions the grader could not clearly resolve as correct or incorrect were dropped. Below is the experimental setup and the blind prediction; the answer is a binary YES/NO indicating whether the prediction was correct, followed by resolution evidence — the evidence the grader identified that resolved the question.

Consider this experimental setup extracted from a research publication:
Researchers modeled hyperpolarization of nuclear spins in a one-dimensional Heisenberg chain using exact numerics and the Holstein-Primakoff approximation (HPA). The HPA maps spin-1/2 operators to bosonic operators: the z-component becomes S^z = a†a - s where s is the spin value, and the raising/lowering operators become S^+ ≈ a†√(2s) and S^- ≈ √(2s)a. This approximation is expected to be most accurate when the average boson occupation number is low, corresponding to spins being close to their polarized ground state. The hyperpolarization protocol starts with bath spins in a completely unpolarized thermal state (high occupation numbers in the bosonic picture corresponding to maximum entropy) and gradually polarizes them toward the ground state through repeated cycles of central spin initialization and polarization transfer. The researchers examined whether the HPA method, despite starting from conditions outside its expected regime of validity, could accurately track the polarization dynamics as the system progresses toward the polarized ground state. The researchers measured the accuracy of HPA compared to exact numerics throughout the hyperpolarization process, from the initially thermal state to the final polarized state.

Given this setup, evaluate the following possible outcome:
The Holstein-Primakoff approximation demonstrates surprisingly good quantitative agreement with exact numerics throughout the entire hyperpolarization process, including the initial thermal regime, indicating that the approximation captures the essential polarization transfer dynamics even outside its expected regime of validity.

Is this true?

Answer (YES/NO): YES